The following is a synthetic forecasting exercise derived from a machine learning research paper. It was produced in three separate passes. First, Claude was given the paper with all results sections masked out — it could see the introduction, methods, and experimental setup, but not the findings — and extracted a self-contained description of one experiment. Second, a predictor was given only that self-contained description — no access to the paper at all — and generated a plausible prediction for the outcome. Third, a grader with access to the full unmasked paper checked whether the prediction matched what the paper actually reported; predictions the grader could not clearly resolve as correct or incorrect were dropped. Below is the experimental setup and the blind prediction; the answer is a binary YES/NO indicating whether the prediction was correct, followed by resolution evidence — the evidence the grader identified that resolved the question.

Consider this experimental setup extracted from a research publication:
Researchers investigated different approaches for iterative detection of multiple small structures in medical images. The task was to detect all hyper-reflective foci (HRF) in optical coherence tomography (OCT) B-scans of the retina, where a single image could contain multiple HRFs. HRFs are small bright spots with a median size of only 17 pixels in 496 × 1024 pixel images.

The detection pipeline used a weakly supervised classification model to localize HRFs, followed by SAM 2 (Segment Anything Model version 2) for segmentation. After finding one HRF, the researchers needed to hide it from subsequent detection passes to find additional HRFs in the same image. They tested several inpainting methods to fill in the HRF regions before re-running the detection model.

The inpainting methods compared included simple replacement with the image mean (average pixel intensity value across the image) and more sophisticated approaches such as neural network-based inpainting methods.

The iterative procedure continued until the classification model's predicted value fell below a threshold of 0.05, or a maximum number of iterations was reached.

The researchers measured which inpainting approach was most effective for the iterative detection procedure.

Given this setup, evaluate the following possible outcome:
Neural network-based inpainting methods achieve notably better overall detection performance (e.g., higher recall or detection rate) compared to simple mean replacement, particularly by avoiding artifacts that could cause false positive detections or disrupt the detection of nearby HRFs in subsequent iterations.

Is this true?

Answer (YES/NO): NO